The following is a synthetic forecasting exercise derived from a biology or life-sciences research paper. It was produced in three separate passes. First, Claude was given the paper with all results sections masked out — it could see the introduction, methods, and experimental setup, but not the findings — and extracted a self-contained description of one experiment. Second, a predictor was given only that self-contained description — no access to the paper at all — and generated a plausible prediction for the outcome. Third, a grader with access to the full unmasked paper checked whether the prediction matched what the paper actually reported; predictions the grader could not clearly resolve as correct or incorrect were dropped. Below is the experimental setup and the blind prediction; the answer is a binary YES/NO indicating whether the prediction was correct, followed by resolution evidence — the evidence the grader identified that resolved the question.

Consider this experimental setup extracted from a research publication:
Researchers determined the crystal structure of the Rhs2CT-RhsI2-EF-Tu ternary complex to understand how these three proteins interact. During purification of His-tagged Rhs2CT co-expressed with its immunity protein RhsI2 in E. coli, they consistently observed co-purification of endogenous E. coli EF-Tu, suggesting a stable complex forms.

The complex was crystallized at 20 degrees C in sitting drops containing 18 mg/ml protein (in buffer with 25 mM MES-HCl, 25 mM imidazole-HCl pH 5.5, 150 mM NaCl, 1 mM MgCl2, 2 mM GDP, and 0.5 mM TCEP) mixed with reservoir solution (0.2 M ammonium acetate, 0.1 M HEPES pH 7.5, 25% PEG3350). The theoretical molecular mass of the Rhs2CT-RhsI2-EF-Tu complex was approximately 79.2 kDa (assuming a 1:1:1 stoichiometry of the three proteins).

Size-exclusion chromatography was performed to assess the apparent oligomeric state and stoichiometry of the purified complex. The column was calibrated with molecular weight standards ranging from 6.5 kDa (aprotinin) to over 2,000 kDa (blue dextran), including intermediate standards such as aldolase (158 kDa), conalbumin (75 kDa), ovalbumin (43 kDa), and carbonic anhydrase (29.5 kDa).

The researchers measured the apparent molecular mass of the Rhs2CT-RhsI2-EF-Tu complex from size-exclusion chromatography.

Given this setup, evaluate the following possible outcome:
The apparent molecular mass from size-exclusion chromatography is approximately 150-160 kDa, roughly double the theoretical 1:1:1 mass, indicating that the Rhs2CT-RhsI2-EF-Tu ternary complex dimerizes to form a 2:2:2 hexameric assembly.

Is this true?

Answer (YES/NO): NO